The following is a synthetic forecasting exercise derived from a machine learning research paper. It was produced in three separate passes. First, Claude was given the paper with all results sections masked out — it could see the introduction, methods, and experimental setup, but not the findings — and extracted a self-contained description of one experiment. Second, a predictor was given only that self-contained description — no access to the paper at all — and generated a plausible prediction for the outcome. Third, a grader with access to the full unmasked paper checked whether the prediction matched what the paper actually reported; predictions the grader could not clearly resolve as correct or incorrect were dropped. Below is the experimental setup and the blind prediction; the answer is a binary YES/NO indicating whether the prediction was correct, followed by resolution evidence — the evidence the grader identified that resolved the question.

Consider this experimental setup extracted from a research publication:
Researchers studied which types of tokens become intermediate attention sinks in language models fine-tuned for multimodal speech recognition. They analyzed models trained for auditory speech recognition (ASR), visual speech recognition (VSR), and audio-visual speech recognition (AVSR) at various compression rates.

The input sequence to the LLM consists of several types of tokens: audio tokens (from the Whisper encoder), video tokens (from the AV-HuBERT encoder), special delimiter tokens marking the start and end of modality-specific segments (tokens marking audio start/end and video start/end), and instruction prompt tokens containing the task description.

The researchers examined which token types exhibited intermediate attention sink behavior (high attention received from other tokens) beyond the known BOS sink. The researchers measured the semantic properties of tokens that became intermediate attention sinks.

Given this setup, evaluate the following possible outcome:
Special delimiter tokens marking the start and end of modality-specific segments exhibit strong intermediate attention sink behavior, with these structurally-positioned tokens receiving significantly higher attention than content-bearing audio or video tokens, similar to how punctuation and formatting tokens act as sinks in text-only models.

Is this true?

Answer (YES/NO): YES